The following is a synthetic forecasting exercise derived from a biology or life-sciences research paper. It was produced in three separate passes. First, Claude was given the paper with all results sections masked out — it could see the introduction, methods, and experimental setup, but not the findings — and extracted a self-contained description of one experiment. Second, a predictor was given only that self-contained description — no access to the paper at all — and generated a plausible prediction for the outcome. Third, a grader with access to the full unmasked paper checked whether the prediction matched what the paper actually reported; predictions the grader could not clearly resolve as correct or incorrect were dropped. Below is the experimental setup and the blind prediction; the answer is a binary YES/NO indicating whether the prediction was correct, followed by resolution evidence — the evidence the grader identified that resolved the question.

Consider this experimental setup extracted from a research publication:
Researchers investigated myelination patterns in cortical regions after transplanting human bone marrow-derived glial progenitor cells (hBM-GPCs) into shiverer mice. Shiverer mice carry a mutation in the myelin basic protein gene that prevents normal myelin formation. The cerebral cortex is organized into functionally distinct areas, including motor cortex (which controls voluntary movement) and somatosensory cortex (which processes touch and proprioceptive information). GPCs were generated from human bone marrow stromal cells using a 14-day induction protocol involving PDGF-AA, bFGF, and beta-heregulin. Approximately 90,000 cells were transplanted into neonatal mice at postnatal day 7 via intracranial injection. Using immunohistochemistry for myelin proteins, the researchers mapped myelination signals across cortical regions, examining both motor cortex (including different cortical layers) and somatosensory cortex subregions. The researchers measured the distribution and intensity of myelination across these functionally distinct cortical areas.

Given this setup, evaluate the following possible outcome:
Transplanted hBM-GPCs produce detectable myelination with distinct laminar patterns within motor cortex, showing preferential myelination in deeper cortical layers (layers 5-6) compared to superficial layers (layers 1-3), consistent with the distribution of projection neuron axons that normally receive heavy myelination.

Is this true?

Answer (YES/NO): NO